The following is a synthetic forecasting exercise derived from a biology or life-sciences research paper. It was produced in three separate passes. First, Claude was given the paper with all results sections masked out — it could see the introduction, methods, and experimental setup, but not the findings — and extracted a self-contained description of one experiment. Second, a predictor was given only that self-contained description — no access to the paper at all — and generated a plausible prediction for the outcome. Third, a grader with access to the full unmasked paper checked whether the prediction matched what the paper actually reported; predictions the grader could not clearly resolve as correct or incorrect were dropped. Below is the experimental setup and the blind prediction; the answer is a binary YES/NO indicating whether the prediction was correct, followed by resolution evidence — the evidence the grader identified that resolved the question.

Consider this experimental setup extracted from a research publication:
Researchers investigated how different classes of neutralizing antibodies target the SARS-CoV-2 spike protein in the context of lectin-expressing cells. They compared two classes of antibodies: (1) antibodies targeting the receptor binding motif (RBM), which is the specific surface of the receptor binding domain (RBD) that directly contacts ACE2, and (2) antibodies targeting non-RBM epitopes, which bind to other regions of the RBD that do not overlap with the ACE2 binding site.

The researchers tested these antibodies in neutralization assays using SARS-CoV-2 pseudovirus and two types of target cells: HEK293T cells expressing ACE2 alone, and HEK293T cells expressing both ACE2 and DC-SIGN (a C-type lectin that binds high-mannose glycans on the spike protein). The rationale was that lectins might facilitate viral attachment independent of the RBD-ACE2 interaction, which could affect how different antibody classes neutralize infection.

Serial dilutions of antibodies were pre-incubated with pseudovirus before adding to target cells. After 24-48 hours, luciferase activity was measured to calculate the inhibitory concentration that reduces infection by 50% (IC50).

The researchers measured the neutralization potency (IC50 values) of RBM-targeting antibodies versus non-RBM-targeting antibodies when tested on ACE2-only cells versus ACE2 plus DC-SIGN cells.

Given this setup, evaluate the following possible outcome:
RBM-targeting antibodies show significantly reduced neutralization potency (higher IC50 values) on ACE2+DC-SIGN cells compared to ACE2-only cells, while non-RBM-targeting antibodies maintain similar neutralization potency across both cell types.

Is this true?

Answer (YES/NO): NO